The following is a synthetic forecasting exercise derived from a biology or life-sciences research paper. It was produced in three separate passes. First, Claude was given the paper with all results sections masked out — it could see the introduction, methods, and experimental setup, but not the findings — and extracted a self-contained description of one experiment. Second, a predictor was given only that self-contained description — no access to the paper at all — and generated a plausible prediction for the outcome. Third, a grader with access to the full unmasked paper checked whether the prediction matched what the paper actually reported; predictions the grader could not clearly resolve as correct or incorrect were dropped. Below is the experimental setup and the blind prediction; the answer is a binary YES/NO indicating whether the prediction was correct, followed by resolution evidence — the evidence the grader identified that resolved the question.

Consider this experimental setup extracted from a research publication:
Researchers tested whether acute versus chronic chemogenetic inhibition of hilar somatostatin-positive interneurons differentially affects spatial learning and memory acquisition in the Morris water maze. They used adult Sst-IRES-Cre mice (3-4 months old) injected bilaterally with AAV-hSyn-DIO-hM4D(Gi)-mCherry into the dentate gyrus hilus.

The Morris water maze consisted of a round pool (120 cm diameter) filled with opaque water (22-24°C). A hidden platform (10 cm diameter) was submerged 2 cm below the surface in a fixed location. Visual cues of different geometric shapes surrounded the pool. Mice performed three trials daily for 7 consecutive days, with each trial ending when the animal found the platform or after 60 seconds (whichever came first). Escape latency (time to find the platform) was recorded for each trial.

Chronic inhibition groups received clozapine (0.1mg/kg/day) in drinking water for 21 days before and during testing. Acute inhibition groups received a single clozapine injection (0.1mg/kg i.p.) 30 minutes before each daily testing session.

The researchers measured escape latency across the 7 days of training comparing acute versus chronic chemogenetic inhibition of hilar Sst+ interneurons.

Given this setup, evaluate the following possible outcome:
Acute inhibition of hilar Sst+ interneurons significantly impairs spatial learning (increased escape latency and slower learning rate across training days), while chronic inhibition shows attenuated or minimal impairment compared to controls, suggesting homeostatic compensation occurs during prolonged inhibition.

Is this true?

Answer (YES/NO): NO